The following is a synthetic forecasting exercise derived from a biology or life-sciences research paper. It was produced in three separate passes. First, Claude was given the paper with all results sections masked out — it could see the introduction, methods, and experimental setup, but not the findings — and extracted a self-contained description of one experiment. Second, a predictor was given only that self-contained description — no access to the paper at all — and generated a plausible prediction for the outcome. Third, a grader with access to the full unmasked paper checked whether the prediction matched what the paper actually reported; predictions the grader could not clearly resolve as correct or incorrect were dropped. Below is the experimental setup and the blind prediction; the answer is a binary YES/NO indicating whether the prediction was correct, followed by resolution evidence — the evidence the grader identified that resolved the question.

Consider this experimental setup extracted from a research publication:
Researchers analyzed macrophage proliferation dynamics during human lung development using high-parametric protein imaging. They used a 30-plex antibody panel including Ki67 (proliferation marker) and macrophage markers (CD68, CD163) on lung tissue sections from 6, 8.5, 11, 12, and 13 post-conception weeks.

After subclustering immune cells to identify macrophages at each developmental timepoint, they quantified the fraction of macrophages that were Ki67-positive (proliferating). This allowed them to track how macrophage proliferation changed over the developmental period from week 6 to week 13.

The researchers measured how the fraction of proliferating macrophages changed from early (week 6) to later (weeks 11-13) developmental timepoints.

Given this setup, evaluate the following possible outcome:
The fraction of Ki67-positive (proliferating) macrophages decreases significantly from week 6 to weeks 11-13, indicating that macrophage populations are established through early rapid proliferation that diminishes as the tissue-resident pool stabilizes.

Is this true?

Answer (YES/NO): YES